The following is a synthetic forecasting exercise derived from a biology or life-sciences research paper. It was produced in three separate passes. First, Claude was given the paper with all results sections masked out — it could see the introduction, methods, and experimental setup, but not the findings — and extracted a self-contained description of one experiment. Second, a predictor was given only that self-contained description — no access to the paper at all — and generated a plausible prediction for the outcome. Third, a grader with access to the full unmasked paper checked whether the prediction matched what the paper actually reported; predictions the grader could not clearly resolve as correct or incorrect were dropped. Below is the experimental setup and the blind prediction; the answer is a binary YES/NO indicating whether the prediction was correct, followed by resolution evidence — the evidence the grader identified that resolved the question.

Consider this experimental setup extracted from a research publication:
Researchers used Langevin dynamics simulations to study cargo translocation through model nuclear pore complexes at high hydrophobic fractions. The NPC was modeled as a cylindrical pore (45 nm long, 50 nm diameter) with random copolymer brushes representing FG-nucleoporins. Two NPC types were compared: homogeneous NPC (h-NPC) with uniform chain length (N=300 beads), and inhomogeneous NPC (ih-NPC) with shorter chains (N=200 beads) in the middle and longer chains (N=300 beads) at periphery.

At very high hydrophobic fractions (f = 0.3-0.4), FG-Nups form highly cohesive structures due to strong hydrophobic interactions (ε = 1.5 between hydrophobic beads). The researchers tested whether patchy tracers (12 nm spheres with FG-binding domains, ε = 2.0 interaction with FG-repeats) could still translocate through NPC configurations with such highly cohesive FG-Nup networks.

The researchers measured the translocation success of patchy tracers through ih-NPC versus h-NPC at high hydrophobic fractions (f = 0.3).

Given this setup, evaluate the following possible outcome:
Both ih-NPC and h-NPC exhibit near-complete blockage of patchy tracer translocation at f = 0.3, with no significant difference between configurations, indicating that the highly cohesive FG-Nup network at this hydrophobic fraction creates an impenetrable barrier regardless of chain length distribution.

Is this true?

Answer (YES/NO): YES